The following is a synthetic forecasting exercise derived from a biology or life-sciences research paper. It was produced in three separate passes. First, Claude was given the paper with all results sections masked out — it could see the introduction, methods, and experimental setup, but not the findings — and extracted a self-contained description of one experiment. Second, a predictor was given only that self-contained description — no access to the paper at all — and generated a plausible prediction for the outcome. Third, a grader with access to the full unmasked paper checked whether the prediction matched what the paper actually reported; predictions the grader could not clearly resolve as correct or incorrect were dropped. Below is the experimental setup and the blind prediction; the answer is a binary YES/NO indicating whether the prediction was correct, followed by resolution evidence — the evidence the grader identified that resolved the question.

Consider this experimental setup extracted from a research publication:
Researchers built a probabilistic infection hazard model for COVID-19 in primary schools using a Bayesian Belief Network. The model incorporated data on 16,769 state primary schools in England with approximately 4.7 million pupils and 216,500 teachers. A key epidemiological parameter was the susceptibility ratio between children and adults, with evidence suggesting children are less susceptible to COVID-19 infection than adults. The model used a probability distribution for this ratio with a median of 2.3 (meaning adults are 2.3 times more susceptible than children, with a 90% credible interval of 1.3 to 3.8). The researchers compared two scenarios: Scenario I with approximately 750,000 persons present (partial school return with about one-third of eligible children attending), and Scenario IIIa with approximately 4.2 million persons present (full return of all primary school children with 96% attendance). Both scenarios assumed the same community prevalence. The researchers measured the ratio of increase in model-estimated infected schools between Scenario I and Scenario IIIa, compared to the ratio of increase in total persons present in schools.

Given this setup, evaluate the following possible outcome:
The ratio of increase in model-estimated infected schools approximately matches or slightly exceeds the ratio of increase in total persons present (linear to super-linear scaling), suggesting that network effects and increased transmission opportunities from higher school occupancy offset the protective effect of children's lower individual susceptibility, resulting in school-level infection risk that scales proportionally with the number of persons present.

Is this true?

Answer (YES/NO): NO